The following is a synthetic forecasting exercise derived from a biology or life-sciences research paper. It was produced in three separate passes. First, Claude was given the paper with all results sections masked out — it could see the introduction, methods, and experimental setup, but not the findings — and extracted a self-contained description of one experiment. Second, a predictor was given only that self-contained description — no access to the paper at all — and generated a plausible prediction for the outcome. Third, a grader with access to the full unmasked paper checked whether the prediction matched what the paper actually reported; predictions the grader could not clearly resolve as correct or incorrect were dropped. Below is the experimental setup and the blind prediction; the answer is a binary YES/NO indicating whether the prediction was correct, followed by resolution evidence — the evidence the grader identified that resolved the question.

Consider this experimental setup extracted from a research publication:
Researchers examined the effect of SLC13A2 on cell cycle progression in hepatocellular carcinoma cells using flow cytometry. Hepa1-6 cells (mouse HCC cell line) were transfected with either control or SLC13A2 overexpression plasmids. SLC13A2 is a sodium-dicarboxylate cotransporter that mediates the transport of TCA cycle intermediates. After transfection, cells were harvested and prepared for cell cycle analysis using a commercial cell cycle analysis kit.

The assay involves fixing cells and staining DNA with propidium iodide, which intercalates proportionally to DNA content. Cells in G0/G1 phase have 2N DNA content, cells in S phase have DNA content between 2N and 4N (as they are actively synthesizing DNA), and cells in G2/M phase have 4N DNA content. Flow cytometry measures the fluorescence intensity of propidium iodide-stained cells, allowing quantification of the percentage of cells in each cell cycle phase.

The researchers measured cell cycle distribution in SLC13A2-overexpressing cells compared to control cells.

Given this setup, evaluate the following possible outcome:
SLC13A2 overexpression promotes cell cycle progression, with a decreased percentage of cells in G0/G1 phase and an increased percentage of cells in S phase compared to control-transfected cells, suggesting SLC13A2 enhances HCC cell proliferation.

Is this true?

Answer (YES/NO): NO